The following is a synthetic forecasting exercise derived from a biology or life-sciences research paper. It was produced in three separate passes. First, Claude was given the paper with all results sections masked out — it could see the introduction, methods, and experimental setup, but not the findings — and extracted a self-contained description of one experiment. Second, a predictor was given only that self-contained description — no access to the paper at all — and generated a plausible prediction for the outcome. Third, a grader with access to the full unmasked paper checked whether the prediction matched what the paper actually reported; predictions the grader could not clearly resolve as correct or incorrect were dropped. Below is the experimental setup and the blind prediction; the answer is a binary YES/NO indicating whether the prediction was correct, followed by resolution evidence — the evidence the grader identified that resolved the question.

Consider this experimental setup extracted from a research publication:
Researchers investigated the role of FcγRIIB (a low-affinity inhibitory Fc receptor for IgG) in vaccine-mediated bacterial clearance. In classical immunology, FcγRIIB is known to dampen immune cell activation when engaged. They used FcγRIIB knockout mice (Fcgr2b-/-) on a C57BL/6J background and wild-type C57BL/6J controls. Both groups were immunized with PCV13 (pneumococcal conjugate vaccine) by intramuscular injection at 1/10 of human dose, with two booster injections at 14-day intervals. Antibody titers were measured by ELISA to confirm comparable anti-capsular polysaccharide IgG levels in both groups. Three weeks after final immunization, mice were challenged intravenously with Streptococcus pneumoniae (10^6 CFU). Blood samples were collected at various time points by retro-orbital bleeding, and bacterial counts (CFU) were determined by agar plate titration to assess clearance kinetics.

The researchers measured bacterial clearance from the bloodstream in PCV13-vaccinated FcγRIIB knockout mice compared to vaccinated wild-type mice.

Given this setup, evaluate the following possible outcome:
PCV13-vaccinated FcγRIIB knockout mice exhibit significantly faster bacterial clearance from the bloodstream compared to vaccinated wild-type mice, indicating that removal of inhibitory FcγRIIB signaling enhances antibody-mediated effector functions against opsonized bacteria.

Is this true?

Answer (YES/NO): NO